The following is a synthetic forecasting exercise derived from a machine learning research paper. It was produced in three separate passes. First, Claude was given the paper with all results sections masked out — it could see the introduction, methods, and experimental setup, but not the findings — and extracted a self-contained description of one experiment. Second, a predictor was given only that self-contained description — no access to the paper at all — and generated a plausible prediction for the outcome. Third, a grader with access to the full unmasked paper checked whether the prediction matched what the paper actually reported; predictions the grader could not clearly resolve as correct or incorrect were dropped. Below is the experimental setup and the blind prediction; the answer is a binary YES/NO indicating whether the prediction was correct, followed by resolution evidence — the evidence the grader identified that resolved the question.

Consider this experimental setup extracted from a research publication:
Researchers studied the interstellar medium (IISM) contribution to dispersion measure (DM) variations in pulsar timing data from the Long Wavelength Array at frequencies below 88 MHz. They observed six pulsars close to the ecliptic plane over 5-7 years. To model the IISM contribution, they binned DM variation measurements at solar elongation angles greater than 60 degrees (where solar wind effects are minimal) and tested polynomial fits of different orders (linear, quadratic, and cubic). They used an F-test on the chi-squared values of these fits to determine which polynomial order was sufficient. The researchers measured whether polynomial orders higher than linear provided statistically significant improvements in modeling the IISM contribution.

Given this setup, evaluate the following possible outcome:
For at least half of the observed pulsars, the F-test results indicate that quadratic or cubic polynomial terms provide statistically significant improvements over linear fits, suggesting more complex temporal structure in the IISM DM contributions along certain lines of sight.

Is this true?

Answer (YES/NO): NO